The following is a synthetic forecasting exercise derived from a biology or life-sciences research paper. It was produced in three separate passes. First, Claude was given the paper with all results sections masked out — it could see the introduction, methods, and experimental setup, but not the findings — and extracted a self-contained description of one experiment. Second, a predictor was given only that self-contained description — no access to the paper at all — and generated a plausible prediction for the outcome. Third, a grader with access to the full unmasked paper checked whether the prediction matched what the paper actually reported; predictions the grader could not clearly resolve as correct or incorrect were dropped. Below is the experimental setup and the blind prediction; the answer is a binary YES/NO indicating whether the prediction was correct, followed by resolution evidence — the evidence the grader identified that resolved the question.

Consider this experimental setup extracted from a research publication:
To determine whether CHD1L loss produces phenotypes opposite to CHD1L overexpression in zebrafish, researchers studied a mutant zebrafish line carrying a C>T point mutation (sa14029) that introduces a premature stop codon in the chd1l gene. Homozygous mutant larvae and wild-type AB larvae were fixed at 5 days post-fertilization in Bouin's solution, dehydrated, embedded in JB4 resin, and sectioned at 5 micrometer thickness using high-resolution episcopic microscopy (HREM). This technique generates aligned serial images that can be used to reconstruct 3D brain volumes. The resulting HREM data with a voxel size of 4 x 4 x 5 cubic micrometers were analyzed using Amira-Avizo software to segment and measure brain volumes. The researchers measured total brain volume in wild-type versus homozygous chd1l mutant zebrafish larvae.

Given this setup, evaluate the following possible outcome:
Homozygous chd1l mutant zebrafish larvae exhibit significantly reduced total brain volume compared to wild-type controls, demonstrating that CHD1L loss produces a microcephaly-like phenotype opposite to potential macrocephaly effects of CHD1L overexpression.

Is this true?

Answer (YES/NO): YES